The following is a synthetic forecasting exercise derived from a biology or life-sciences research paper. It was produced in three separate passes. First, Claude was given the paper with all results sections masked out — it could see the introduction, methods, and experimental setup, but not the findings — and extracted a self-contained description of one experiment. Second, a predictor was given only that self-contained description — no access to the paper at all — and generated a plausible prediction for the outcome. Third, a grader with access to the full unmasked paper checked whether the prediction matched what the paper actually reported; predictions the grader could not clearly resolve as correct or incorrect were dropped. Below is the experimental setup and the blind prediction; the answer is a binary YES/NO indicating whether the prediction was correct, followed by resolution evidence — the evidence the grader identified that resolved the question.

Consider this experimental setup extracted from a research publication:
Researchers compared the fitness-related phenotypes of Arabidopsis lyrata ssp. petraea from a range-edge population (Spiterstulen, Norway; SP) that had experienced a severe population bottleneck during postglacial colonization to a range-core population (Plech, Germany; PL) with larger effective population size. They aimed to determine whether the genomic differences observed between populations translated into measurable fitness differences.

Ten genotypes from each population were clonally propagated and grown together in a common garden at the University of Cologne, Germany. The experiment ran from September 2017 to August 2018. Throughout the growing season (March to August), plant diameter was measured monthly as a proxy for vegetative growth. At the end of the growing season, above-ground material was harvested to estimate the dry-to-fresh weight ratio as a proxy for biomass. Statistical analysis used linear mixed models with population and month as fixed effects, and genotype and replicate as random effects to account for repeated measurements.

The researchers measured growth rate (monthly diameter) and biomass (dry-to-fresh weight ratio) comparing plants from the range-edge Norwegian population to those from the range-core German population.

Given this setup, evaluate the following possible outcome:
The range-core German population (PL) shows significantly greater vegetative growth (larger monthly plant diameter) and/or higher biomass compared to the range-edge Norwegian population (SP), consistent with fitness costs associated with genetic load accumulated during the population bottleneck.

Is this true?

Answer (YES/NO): NO